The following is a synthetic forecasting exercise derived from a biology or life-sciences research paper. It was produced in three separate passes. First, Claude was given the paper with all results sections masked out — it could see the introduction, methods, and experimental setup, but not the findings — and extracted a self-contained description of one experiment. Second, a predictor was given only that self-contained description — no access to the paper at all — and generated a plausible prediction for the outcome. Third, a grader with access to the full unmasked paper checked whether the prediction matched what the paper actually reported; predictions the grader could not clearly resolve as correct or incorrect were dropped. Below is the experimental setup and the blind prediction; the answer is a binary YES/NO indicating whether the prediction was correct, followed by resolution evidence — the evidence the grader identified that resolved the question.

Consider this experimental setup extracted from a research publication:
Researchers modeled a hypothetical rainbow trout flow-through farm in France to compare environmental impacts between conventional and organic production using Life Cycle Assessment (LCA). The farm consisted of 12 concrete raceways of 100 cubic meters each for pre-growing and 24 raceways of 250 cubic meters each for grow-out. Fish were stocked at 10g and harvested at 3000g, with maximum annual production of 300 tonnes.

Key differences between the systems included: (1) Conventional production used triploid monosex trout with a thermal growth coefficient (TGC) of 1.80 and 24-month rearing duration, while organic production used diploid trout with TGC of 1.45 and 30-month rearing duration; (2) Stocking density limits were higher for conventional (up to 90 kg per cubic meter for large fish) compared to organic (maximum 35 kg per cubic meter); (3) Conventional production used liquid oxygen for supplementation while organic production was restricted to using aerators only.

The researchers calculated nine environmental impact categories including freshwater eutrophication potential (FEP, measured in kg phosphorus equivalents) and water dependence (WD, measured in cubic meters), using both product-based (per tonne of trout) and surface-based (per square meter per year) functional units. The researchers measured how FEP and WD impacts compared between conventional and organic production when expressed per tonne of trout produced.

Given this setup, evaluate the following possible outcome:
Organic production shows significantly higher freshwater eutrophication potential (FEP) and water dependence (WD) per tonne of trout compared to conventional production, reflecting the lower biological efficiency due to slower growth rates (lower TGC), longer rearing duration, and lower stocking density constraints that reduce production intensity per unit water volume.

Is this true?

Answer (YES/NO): NO